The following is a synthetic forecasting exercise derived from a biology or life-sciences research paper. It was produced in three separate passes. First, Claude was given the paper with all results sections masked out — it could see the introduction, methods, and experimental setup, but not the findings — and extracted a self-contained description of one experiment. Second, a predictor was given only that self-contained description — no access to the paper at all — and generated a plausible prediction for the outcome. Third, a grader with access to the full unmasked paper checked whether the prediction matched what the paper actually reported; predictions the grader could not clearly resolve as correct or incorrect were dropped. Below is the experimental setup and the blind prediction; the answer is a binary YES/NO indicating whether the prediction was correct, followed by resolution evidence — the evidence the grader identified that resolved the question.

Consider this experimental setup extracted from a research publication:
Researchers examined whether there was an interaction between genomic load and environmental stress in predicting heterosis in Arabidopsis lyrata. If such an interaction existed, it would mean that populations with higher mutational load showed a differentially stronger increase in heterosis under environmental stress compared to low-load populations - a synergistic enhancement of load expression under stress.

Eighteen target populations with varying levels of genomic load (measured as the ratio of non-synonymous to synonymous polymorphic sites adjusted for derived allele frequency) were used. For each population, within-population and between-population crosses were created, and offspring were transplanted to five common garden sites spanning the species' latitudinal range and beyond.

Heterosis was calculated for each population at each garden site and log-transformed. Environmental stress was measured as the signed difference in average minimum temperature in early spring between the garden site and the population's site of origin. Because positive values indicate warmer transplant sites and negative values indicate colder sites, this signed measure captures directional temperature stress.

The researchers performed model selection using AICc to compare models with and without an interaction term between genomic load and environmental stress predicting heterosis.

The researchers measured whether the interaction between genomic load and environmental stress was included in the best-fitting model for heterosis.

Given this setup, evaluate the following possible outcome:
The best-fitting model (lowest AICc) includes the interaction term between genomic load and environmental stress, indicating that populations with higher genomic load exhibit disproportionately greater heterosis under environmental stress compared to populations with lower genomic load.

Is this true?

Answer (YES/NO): NO